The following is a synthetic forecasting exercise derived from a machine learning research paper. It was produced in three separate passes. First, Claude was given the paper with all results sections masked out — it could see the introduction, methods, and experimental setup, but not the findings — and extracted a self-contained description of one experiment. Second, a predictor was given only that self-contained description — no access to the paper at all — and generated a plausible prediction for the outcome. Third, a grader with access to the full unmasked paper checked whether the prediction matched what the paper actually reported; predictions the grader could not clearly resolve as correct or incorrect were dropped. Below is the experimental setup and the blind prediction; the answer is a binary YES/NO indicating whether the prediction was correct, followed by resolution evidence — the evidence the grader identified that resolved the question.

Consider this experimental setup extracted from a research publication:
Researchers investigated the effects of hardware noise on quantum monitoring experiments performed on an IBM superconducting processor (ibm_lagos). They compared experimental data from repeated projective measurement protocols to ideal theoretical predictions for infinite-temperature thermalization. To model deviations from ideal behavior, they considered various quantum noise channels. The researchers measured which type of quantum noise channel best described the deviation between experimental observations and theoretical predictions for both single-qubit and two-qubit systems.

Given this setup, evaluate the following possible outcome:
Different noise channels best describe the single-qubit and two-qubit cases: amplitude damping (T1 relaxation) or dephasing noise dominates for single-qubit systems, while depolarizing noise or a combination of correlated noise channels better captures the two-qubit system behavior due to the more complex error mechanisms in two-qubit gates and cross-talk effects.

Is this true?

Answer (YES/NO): NO